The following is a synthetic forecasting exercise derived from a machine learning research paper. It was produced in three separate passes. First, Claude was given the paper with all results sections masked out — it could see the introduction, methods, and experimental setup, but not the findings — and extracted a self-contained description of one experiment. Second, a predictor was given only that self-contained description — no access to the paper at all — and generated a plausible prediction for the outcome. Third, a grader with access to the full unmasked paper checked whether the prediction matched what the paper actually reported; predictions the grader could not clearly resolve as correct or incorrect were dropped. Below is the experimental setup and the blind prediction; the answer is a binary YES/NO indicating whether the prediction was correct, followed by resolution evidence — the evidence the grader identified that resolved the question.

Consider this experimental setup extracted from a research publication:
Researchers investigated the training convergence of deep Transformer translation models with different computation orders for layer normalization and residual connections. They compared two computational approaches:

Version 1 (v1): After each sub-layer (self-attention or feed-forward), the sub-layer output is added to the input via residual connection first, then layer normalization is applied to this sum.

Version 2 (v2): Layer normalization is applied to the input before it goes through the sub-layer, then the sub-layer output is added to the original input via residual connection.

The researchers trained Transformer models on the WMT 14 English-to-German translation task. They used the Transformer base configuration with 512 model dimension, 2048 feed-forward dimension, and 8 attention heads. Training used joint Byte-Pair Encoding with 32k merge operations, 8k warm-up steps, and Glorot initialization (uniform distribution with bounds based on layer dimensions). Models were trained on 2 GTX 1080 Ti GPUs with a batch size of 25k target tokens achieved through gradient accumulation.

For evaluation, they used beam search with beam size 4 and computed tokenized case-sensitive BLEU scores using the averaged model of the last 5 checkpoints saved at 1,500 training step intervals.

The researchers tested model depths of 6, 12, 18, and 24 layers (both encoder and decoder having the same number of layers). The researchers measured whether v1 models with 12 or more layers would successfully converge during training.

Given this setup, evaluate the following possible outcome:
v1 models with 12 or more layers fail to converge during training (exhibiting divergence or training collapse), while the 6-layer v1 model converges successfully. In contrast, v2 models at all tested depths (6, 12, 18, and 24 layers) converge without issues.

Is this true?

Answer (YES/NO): YES